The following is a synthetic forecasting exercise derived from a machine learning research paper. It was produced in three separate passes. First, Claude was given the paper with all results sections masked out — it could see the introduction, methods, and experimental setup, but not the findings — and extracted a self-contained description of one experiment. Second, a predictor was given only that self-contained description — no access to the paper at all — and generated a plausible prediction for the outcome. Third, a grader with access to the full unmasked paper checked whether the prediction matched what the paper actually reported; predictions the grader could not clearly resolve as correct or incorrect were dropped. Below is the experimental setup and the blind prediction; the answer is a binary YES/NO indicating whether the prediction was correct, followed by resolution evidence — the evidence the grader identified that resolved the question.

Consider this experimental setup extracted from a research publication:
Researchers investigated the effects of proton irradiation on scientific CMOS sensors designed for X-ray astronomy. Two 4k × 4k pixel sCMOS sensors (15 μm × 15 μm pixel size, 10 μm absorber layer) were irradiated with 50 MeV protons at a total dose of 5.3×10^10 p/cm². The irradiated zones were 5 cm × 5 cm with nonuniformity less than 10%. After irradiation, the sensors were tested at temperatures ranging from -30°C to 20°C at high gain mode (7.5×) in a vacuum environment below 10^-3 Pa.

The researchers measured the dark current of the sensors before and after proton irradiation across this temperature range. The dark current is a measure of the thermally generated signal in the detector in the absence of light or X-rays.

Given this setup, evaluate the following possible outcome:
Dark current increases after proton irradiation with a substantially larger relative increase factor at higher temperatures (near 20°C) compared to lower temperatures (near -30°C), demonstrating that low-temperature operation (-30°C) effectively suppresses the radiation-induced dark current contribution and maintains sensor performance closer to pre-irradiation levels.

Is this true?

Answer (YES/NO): YES